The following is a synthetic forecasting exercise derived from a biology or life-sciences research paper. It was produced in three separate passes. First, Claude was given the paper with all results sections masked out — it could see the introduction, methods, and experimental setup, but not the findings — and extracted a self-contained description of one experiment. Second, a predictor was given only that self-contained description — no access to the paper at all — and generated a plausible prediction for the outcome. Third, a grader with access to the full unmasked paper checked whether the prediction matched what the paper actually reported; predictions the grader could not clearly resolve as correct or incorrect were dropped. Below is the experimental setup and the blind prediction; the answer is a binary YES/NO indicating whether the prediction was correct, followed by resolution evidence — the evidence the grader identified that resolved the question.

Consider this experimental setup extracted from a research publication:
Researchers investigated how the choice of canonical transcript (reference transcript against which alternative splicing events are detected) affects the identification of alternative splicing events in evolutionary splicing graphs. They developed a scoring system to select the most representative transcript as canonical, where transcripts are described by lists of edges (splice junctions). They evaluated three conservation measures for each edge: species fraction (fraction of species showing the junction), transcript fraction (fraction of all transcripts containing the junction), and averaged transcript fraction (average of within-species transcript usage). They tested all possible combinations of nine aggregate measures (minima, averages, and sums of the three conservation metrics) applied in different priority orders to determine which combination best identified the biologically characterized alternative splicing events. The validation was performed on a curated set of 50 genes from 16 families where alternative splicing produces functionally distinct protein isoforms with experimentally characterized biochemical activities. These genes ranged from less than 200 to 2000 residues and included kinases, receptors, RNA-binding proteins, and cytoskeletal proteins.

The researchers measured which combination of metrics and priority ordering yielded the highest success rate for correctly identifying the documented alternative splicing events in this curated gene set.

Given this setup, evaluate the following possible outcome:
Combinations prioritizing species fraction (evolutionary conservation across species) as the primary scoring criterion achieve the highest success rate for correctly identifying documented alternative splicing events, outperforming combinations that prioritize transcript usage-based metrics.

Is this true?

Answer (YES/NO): YES